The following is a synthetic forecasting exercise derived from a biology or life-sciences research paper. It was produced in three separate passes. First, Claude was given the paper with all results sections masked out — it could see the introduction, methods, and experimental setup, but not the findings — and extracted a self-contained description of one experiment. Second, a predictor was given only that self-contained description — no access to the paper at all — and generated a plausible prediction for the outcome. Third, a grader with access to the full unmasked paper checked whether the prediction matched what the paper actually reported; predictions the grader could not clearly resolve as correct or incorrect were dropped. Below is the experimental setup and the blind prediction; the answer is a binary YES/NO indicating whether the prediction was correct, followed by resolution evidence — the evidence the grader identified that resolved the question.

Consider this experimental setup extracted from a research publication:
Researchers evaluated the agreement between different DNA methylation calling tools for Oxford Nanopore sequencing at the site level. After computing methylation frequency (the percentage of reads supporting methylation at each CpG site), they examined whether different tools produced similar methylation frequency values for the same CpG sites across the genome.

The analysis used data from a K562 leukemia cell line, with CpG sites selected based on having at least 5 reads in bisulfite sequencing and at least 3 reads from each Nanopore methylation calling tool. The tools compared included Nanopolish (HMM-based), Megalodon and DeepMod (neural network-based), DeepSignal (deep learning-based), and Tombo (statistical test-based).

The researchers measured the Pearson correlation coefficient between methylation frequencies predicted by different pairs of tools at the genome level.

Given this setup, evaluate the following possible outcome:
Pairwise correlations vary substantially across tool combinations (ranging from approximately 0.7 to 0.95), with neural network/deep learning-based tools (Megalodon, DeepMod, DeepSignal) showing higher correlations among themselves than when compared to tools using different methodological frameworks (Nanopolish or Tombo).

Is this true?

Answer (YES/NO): NO